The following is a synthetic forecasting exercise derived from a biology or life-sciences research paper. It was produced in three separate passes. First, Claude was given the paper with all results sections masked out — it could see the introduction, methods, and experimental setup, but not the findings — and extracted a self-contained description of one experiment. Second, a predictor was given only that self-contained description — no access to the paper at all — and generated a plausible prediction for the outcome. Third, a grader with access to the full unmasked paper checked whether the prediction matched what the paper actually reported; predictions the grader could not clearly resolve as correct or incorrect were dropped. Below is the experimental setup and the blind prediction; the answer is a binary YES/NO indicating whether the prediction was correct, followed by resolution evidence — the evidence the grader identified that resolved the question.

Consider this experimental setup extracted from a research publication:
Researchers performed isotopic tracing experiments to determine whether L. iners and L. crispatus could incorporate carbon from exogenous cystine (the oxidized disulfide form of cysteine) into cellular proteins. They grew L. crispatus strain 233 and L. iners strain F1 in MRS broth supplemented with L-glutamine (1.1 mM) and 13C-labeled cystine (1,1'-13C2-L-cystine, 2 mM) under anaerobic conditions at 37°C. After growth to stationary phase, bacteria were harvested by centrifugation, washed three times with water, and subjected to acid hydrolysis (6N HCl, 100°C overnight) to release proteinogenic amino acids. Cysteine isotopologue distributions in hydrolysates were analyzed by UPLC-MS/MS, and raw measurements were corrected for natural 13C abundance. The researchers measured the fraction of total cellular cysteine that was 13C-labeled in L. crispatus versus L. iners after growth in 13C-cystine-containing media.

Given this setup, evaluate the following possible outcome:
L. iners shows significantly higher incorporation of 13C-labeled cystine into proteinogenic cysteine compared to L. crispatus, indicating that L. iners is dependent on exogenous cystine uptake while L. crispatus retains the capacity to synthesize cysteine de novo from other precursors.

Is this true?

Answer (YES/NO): NO